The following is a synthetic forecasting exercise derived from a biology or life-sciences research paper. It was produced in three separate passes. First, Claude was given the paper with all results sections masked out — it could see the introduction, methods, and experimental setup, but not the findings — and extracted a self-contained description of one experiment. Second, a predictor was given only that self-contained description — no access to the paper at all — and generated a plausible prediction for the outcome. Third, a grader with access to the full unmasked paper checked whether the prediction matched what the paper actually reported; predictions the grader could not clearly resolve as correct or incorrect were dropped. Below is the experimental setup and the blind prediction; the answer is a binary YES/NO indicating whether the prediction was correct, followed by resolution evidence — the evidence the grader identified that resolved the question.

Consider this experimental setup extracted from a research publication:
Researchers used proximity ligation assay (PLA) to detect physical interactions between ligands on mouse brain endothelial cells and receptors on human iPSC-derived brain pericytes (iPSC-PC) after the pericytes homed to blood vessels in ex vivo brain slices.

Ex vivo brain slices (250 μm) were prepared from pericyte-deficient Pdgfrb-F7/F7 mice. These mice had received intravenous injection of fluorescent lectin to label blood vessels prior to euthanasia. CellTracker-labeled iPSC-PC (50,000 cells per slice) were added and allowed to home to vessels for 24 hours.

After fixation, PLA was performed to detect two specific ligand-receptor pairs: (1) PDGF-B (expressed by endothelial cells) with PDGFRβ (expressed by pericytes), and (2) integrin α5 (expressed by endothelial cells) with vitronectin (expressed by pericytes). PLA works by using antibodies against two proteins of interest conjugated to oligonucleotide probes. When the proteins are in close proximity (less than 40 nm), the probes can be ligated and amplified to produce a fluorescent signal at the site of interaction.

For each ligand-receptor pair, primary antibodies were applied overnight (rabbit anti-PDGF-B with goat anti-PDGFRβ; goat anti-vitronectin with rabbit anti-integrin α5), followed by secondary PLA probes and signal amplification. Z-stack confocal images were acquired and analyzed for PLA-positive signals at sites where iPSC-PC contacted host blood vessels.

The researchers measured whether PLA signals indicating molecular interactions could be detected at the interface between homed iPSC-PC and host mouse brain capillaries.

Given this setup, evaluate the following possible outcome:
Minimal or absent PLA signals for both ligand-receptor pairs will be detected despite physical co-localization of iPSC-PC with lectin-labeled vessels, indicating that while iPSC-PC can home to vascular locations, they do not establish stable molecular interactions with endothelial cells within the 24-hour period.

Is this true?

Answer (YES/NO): NO